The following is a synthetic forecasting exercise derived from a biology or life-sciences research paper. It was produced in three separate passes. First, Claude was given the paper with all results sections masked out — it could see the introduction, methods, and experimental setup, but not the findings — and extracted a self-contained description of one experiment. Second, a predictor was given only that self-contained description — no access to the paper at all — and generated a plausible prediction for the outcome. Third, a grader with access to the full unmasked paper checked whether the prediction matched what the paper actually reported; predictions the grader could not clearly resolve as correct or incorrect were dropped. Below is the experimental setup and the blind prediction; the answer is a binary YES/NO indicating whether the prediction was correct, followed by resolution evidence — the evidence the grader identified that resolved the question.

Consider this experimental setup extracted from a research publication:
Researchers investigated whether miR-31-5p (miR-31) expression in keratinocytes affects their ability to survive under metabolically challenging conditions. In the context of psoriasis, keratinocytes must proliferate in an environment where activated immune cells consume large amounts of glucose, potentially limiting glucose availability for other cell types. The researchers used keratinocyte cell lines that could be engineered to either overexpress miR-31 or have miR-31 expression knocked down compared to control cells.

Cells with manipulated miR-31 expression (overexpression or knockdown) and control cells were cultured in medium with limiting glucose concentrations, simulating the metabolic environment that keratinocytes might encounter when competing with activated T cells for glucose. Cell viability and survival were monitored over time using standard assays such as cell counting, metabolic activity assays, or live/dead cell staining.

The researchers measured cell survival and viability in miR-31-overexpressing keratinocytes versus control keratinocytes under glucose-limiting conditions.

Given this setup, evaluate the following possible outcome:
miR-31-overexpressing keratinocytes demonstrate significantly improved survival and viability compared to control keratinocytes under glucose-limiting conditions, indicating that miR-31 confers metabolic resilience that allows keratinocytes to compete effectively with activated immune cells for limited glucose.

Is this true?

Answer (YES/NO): YES